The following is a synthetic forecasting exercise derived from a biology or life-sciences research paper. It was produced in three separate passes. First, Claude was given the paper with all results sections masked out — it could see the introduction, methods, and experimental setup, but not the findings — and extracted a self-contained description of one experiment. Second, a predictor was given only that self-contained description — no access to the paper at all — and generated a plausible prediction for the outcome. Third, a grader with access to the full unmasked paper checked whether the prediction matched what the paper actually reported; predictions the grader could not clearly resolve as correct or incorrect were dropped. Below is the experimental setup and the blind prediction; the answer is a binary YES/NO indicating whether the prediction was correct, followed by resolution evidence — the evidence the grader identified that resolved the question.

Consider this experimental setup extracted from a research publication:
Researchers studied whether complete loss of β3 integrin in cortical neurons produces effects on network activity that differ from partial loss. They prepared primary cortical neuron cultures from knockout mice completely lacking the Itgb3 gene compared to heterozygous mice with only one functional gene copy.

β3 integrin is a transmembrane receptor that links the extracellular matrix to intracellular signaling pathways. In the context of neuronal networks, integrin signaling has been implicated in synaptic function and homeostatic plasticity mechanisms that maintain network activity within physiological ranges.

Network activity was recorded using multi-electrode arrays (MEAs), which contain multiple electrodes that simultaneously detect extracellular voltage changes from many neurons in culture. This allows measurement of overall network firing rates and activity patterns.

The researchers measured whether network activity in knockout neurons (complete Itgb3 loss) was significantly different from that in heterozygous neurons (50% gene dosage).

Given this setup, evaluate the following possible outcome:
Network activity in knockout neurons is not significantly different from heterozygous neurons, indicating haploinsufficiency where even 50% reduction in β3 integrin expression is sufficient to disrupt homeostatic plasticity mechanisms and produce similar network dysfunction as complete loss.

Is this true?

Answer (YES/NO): YES